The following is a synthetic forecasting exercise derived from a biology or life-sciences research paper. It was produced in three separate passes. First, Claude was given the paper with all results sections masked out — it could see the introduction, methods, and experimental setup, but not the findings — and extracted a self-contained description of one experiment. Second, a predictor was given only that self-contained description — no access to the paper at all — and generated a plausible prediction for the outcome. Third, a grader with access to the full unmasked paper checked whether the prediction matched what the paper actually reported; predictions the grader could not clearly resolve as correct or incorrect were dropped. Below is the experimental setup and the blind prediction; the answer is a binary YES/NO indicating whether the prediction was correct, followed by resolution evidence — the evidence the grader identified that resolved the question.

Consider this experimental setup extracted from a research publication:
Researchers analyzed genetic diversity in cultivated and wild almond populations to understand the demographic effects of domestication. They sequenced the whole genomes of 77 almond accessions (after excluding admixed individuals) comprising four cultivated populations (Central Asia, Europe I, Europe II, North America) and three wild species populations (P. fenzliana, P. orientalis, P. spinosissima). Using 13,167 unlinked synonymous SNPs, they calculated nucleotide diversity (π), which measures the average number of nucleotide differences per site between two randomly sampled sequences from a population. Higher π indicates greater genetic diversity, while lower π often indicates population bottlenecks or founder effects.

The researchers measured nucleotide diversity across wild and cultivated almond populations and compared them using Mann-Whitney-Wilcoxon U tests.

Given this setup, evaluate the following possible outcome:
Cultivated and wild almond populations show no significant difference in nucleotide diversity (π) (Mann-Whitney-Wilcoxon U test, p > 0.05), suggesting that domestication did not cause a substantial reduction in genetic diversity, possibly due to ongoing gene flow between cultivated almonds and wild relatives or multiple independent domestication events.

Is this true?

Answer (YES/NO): NO